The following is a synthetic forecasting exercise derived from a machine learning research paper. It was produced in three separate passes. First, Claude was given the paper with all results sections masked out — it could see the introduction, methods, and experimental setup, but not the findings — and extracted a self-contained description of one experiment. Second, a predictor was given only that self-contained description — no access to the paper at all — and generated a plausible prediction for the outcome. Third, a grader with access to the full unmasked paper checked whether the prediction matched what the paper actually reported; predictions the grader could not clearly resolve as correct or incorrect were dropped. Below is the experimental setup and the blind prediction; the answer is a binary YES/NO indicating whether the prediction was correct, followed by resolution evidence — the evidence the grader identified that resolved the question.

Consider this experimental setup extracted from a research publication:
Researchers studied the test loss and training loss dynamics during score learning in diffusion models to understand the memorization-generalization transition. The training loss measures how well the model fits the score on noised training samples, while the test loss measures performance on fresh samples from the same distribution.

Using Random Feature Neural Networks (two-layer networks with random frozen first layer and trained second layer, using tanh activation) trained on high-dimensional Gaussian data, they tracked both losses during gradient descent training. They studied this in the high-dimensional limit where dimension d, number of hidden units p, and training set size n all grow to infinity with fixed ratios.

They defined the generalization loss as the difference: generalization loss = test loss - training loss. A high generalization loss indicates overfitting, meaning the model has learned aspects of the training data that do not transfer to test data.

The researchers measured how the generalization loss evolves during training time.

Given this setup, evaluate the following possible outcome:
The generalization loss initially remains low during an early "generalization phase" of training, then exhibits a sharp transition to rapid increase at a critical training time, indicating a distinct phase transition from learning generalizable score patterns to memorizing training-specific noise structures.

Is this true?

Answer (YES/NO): YES